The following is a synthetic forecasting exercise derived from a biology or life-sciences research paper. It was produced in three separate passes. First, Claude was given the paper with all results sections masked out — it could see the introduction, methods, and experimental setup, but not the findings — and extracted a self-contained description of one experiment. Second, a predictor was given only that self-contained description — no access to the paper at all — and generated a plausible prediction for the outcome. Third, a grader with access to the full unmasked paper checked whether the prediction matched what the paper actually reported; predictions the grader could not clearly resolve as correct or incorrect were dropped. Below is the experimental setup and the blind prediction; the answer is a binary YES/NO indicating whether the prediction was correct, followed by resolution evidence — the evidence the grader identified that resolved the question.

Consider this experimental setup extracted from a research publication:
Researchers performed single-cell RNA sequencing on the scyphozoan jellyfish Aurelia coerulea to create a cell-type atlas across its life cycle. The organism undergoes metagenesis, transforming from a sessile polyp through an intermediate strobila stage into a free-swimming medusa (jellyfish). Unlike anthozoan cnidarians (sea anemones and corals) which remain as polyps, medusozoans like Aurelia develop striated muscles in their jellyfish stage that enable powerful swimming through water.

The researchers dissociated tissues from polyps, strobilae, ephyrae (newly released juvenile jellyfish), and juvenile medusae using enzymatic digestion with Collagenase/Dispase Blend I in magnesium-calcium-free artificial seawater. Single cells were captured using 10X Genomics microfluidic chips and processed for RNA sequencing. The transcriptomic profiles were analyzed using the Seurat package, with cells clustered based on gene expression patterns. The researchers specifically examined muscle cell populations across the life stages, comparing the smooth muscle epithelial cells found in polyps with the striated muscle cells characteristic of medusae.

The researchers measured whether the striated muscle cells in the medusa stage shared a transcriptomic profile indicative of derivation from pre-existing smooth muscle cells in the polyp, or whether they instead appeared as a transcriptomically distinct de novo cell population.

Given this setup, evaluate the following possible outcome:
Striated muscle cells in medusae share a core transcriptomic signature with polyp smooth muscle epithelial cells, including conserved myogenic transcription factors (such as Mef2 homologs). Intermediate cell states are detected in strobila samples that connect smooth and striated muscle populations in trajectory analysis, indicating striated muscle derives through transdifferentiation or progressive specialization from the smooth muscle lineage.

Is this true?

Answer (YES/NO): NO